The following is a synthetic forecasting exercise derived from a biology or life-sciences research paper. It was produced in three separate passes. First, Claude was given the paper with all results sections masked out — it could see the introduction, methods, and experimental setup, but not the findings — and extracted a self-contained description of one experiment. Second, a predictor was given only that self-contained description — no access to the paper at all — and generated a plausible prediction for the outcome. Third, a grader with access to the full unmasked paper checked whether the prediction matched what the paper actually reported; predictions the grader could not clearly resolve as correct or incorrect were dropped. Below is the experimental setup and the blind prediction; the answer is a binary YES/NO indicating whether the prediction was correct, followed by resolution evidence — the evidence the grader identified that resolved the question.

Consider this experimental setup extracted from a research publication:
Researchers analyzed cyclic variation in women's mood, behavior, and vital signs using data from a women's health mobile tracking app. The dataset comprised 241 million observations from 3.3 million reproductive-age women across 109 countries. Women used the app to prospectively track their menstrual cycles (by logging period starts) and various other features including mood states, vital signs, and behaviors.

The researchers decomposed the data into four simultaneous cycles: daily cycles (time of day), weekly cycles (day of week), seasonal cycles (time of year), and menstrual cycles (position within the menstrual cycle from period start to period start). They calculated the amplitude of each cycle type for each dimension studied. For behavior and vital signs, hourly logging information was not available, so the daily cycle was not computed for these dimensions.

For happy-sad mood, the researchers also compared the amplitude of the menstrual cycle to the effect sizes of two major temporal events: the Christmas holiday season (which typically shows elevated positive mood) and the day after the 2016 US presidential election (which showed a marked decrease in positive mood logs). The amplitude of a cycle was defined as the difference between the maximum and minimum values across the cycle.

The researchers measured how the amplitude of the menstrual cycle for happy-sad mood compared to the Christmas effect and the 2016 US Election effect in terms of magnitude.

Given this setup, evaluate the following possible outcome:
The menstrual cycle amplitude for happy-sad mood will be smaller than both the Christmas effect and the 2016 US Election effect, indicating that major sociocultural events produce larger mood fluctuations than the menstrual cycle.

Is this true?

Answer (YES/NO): NO